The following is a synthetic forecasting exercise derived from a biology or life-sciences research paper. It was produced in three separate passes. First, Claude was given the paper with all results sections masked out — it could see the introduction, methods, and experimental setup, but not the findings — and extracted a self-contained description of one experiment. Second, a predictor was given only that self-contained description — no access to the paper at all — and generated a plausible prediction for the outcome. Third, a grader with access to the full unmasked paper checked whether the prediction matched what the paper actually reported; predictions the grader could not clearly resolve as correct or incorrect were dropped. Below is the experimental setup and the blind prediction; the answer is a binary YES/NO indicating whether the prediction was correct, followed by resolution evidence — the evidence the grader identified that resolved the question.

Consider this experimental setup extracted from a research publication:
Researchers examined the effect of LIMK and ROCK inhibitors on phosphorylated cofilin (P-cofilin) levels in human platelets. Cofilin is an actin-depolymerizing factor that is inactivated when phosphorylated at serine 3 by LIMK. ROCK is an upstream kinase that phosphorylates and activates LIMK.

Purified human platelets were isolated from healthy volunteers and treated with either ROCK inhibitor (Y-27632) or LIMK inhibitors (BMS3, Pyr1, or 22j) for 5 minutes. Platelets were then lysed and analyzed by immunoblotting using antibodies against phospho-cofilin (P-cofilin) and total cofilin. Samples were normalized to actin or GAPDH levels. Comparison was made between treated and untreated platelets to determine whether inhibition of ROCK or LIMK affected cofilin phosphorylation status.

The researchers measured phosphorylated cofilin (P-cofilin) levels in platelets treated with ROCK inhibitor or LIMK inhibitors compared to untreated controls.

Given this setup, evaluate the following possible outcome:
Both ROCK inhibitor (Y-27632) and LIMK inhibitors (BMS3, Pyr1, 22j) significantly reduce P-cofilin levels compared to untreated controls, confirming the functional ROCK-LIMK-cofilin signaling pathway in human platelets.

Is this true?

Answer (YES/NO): YES